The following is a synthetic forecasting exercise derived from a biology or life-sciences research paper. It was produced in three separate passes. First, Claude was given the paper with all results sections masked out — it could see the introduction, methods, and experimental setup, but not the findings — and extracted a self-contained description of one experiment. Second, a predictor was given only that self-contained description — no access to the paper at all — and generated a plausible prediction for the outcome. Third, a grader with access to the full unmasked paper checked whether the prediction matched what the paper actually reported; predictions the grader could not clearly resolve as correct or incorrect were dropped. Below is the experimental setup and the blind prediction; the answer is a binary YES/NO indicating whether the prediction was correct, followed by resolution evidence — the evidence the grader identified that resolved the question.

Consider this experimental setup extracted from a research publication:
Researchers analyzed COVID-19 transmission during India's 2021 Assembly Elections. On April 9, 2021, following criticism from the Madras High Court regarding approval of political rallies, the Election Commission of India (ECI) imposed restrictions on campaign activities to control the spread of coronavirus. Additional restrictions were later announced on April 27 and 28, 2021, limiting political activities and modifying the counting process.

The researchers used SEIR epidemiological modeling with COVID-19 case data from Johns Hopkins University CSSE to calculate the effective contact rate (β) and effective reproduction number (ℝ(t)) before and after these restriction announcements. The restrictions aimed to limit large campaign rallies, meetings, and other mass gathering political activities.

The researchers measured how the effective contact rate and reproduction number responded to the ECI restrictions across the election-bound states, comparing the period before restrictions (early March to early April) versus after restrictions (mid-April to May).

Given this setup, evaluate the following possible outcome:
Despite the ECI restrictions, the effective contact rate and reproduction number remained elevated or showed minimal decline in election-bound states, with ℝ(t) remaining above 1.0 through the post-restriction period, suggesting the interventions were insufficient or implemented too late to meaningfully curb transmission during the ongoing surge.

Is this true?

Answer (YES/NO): NO